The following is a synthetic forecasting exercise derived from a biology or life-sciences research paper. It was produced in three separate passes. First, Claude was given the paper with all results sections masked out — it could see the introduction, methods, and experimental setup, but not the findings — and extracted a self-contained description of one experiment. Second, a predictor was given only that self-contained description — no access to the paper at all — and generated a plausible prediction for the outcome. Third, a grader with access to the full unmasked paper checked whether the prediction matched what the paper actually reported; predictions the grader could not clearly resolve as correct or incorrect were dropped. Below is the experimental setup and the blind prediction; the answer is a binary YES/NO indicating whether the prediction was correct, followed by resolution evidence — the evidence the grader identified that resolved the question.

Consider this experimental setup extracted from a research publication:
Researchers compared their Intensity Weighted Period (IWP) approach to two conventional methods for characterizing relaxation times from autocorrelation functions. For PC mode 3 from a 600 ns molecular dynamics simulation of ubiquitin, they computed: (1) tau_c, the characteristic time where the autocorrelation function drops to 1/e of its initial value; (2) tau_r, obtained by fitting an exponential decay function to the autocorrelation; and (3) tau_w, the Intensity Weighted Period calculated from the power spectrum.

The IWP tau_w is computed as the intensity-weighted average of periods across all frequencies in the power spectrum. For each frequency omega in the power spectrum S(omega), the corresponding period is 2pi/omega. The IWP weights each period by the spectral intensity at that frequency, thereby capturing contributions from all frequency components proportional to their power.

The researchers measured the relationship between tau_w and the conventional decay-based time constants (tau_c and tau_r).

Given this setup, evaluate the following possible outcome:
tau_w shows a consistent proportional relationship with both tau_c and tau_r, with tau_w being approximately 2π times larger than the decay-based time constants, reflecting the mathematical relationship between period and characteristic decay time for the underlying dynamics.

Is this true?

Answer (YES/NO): NO